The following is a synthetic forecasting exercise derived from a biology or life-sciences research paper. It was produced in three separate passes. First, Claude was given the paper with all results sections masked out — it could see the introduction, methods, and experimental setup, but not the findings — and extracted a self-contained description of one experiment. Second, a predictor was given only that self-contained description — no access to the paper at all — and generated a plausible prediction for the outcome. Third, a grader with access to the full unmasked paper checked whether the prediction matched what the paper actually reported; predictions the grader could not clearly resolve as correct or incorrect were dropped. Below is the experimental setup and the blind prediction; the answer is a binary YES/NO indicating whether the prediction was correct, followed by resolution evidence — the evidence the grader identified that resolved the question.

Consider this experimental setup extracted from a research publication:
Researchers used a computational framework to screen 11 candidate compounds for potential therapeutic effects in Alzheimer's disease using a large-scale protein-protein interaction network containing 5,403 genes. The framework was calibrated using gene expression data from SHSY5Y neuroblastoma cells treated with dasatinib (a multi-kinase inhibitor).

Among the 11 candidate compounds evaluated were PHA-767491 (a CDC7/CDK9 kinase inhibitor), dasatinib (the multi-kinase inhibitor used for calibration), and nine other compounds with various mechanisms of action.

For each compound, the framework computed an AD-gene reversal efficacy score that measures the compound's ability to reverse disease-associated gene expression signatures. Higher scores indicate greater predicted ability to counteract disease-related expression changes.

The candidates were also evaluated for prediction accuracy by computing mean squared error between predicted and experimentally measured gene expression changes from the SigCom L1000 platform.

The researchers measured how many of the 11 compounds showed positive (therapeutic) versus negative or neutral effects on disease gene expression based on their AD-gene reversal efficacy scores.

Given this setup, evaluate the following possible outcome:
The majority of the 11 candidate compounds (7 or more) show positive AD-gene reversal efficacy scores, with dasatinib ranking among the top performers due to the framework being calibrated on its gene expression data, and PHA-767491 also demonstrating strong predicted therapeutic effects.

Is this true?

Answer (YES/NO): NO